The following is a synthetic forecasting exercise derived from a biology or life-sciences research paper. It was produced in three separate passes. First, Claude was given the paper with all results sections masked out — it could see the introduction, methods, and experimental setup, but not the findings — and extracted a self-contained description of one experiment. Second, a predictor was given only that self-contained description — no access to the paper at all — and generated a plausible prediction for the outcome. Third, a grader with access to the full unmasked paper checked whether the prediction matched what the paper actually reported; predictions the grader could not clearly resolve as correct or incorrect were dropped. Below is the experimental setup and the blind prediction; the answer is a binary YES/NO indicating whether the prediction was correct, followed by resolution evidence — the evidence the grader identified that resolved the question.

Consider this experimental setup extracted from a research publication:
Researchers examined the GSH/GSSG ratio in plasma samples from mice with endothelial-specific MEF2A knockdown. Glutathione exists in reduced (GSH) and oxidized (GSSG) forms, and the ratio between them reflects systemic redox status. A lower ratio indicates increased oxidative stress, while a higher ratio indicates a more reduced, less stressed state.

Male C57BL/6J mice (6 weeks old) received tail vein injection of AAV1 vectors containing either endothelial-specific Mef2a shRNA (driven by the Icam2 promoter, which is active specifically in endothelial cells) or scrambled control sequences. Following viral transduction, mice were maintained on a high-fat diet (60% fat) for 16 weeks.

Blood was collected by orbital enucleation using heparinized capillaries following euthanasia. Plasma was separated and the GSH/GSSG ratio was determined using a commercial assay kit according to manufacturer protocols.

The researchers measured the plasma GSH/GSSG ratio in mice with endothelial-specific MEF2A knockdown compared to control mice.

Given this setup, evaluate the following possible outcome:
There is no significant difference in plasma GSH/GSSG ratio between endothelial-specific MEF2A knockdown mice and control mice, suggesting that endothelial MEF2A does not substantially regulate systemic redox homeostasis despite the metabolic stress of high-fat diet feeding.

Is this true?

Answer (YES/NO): NO